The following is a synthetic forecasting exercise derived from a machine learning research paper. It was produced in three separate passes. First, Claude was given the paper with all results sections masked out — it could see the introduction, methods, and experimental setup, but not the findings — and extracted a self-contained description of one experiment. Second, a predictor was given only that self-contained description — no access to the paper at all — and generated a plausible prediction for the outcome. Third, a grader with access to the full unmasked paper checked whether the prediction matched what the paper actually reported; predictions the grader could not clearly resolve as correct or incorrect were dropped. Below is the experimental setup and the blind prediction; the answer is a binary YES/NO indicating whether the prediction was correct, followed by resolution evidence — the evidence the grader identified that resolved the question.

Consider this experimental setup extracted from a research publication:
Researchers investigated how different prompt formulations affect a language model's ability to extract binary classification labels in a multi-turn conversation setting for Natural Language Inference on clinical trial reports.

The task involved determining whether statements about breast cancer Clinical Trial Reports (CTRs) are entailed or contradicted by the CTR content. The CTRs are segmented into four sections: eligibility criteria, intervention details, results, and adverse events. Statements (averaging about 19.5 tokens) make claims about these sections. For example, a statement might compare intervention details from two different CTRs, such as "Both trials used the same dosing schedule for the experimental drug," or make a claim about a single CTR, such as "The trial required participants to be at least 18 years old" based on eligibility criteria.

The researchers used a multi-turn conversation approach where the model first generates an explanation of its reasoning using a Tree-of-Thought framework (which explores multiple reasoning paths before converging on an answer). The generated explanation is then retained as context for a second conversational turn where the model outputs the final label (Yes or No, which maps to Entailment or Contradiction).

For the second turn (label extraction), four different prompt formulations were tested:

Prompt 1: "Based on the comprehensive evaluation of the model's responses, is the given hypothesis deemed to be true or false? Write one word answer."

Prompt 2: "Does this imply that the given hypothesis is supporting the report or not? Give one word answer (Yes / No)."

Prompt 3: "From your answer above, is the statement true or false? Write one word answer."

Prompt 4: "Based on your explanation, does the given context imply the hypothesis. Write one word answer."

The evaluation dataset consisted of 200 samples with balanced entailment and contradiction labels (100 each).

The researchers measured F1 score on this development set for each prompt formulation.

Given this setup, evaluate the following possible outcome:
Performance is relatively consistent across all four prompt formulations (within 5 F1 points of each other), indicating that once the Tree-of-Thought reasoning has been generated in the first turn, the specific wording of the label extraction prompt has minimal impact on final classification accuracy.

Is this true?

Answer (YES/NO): NO